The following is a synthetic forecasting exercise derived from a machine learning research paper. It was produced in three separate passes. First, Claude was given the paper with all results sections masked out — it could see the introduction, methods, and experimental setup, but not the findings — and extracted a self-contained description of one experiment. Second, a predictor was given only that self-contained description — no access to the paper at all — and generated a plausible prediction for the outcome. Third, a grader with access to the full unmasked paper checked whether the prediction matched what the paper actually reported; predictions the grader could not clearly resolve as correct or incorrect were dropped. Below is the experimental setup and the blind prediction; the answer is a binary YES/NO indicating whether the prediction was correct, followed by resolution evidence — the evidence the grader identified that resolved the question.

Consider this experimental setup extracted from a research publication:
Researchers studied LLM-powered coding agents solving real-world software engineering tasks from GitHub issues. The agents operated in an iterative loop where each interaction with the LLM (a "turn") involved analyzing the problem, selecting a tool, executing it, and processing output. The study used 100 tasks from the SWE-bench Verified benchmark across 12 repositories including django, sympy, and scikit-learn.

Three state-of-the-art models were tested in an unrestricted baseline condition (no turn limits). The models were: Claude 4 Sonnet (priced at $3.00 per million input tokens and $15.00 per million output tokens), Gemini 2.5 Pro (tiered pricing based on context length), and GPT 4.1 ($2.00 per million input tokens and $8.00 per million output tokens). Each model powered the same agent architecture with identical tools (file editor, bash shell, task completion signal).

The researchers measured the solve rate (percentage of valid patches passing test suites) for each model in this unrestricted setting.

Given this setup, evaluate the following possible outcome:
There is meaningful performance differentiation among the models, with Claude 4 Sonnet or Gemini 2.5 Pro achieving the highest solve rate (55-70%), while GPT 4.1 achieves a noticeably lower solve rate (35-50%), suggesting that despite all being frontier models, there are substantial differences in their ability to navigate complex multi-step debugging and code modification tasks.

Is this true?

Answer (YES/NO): NO